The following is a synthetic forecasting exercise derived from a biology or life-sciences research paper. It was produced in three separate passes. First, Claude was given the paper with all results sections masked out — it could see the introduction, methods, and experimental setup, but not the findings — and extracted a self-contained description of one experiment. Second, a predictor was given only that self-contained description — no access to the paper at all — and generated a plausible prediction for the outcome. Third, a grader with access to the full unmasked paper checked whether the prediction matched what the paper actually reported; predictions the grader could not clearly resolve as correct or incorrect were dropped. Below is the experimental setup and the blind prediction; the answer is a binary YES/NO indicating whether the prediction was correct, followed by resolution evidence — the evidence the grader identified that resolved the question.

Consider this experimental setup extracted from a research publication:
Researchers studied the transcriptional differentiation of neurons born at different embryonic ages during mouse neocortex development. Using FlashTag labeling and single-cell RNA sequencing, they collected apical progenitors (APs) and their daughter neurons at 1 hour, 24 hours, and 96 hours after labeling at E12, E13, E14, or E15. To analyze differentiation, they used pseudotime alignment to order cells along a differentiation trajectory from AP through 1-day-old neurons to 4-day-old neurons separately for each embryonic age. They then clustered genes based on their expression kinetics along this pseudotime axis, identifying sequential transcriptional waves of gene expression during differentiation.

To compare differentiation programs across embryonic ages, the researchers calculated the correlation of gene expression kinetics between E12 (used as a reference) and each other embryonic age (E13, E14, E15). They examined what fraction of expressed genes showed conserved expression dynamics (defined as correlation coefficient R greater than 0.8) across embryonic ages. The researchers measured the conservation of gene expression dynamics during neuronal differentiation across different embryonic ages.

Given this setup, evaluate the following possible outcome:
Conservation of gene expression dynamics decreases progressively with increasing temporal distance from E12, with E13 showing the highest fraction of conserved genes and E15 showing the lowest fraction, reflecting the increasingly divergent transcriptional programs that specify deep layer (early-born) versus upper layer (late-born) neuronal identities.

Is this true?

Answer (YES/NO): NO